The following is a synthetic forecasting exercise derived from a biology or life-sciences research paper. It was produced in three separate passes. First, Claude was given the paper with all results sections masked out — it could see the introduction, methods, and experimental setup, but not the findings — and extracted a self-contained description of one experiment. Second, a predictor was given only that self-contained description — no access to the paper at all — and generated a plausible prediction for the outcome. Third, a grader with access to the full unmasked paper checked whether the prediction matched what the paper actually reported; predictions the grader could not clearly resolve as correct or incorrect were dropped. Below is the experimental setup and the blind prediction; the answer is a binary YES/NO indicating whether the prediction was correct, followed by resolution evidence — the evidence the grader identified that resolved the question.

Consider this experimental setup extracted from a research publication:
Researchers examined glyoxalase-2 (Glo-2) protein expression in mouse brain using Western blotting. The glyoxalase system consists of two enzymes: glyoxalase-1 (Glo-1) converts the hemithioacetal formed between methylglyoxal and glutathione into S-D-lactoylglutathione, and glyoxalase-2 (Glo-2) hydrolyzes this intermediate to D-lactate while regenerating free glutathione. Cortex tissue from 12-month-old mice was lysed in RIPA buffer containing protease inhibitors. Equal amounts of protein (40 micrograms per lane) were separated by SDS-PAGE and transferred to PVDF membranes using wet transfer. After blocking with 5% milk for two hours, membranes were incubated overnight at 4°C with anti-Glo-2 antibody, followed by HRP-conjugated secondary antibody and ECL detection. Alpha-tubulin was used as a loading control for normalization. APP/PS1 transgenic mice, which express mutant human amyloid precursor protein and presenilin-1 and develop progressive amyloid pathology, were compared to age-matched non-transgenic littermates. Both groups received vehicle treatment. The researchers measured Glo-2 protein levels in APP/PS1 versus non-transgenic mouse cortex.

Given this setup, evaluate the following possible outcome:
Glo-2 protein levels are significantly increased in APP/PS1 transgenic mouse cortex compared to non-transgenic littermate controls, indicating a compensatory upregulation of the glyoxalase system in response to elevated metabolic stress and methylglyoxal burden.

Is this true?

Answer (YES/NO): NO